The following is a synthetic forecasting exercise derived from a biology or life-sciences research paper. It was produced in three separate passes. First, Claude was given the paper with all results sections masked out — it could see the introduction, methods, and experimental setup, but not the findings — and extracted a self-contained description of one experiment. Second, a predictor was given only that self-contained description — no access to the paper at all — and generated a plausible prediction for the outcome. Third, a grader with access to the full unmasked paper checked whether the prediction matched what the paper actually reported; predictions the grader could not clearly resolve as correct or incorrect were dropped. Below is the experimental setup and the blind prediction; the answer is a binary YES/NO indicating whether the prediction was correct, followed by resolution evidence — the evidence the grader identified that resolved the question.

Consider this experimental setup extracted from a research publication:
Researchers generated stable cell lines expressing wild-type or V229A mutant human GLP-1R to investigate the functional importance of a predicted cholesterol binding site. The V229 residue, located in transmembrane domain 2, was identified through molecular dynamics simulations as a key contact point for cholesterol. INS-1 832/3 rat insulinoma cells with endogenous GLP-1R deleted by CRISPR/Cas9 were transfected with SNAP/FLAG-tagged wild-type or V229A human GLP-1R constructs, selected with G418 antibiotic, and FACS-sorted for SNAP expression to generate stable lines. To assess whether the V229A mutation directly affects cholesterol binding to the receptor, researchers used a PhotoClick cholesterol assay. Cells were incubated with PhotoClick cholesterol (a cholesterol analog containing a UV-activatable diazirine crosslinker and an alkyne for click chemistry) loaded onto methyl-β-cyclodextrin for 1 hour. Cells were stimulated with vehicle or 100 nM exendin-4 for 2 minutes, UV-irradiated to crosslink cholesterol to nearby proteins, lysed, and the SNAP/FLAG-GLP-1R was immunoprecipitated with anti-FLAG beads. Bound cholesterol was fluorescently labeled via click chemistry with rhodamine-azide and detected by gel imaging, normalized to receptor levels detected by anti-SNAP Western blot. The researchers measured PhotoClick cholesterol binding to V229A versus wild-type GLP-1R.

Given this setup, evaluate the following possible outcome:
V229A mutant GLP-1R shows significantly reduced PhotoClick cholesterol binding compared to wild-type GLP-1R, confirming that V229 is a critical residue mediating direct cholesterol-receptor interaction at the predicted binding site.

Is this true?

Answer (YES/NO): YES